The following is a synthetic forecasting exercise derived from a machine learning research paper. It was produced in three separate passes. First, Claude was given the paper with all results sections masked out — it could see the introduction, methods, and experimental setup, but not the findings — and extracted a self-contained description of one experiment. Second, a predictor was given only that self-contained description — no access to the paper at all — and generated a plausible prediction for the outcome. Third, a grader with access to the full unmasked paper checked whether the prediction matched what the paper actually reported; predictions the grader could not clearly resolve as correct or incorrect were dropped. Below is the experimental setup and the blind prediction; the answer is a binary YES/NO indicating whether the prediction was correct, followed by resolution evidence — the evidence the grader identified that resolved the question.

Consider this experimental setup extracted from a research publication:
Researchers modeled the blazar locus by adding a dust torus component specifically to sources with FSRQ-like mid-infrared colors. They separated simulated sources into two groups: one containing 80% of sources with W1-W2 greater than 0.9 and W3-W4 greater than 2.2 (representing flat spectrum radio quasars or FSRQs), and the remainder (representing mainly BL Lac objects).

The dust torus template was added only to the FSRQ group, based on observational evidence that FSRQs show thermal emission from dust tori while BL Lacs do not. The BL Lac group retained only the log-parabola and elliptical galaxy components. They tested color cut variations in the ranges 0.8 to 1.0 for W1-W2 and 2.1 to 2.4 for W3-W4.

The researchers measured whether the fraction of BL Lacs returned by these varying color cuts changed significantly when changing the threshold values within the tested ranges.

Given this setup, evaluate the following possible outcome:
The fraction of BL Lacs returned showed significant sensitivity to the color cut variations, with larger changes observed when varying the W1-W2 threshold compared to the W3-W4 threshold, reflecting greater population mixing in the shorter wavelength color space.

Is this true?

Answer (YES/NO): NO